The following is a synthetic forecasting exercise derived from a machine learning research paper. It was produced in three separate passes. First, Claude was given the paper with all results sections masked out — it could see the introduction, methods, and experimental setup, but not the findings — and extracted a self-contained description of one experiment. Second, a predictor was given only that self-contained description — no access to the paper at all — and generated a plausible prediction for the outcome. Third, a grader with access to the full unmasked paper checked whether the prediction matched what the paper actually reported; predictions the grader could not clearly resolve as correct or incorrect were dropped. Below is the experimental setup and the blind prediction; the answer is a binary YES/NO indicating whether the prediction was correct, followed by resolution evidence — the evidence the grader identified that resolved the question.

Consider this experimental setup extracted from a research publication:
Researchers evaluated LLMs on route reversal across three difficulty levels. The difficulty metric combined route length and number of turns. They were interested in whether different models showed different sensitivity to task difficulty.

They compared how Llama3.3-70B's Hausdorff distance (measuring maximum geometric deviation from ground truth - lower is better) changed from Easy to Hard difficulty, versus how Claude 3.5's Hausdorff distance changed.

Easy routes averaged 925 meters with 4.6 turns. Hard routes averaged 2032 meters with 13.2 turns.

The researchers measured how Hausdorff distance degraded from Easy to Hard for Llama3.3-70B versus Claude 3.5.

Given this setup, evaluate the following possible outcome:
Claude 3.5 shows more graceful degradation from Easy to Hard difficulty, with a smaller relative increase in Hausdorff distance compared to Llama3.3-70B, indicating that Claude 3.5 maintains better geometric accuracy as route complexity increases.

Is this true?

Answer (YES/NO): NO